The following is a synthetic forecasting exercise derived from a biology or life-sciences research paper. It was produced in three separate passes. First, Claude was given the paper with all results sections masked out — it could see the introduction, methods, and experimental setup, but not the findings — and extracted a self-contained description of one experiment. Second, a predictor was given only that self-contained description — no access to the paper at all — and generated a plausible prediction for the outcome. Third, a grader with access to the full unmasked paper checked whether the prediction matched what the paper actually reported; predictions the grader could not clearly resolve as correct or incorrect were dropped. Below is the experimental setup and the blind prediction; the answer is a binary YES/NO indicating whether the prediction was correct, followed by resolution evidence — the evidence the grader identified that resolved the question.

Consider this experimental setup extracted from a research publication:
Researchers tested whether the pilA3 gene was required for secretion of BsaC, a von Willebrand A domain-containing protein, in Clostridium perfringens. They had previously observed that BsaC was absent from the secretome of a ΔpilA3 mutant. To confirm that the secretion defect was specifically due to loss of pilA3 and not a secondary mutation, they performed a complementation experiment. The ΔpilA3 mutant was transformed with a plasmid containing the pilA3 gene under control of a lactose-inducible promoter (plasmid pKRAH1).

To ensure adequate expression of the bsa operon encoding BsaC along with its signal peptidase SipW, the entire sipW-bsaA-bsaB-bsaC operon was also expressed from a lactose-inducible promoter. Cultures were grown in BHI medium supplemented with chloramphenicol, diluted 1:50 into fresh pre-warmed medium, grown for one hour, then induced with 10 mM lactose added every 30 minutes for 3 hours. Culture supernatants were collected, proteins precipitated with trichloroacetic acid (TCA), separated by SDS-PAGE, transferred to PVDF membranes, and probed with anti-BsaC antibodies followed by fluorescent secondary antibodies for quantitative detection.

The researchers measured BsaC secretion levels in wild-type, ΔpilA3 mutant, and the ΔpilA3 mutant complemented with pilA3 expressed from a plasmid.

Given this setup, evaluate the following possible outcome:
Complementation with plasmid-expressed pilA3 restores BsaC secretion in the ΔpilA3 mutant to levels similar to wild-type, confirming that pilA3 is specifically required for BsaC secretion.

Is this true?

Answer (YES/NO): YES